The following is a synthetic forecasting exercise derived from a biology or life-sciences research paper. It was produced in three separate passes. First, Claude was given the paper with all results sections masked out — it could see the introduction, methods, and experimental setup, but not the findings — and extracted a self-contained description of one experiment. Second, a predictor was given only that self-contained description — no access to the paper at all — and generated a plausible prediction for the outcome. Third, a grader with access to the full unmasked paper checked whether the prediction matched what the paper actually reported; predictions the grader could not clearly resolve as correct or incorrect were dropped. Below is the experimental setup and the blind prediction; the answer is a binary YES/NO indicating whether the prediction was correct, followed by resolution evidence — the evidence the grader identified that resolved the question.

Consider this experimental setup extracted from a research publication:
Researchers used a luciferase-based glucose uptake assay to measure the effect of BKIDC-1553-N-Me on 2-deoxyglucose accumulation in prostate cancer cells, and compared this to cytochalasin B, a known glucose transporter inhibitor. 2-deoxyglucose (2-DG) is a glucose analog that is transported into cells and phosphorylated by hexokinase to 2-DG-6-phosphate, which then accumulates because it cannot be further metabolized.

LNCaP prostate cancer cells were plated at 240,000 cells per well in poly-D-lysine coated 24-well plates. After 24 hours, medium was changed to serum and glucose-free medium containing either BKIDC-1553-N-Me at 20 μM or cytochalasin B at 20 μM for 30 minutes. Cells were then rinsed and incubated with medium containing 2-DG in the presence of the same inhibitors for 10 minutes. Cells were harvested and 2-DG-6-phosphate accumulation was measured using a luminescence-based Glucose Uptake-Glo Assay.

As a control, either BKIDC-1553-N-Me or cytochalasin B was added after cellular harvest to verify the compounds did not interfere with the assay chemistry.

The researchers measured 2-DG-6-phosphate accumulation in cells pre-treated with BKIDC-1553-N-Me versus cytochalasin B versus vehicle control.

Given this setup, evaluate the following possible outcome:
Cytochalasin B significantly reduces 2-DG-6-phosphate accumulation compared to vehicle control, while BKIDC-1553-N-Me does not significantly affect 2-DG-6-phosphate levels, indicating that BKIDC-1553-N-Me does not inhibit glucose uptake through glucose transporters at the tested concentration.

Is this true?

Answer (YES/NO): NO